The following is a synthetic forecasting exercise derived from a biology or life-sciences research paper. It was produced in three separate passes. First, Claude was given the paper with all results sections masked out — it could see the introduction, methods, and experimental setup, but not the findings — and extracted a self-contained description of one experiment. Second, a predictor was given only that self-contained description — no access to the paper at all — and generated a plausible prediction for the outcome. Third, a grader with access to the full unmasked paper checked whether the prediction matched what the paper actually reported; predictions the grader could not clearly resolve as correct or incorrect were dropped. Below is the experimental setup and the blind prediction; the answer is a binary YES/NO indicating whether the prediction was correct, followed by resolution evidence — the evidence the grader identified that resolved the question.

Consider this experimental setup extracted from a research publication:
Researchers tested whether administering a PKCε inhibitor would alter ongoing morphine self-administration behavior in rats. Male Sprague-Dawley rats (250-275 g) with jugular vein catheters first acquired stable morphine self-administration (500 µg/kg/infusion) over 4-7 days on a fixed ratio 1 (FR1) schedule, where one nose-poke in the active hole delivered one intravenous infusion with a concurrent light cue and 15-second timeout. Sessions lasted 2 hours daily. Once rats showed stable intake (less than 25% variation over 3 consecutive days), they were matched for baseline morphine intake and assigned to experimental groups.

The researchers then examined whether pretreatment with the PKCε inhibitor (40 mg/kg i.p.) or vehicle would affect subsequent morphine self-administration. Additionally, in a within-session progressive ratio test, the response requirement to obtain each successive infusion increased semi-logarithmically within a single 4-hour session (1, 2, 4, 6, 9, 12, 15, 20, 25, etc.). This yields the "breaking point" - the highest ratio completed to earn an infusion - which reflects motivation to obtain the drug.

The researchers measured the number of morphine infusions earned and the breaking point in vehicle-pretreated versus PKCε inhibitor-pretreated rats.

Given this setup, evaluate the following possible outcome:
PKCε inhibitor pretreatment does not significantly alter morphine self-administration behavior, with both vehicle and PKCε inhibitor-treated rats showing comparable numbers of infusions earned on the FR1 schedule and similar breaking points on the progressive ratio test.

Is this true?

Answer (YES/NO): YES